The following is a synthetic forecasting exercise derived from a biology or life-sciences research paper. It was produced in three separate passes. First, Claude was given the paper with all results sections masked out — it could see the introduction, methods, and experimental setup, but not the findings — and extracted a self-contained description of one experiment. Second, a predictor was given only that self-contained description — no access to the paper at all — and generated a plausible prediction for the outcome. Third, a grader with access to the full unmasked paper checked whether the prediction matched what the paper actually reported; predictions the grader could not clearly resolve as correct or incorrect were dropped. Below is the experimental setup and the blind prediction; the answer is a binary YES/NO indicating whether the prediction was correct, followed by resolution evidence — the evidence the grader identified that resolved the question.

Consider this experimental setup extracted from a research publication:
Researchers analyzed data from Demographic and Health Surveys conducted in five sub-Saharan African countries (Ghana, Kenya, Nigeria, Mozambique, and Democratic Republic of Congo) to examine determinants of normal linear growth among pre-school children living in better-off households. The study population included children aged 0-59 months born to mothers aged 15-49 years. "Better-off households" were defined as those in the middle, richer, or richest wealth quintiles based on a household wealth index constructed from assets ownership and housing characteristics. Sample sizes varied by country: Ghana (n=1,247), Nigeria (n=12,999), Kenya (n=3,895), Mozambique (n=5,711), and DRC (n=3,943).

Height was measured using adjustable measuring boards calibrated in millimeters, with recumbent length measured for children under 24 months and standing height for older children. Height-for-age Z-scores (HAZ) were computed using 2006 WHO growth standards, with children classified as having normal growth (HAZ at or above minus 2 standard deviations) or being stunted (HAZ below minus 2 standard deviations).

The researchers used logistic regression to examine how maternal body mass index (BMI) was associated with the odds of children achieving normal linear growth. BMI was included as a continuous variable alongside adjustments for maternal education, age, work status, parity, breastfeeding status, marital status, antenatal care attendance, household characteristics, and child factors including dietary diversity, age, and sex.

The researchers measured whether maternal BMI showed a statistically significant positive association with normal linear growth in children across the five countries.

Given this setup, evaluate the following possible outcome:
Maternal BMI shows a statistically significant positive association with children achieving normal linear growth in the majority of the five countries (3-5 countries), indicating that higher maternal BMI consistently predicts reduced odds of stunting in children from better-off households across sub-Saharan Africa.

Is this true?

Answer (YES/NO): YES